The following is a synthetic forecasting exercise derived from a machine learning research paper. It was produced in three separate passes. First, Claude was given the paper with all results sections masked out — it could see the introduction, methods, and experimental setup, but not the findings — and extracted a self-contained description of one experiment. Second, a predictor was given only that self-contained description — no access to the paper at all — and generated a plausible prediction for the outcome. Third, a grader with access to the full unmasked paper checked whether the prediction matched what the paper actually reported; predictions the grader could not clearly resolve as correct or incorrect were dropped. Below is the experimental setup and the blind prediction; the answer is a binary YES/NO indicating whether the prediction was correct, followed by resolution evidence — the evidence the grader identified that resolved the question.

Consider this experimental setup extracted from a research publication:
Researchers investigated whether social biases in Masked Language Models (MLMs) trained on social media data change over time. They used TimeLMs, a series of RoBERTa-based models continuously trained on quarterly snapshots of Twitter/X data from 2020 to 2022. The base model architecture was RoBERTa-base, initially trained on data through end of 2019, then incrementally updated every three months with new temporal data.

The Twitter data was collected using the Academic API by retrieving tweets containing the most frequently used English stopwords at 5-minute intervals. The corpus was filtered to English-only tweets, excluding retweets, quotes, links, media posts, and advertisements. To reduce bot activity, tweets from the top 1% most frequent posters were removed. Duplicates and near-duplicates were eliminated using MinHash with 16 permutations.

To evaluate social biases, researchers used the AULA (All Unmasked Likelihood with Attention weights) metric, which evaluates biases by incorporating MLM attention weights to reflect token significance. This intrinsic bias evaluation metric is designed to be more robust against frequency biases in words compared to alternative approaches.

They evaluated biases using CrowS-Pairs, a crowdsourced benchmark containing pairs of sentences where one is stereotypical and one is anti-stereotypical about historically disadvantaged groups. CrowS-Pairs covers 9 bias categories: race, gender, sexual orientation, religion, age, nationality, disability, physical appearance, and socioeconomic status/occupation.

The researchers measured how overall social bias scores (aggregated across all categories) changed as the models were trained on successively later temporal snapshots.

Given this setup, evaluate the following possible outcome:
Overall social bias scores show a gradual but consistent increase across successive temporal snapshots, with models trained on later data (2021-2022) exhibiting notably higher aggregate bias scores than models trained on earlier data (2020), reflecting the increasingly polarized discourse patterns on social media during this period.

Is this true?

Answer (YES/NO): NO